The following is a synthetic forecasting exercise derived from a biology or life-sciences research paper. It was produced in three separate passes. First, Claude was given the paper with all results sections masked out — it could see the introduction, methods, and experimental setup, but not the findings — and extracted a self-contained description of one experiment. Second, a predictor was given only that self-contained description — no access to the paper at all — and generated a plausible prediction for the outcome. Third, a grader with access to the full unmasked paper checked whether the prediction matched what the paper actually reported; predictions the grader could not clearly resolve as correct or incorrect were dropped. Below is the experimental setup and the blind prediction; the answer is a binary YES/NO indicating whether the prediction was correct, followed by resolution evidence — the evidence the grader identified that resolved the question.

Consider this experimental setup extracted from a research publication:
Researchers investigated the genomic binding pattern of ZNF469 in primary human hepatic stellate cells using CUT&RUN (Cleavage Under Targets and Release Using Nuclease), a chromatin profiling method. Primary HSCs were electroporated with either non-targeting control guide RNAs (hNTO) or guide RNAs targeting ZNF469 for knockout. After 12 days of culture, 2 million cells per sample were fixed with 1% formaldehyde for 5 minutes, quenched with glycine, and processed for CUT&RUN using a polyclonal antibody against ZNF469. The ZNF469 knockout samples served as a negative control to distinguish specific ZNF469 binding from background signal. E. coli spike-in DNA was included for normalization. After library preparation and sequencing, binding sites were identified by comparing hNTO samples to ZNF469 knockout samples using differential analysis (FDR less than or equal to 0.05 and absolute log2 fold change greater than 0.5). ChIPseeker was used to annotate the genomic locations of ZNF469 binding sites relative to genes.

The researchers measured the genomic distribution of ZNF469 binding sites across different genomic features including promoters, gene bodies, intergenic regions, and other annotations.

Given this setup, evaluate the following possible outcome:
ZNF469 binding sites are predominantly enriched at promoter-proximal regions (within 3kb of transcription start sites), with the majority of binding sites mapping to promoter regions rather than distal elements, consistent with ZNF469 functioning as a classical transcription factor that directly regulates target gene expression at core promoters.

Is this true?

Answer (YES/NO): NO